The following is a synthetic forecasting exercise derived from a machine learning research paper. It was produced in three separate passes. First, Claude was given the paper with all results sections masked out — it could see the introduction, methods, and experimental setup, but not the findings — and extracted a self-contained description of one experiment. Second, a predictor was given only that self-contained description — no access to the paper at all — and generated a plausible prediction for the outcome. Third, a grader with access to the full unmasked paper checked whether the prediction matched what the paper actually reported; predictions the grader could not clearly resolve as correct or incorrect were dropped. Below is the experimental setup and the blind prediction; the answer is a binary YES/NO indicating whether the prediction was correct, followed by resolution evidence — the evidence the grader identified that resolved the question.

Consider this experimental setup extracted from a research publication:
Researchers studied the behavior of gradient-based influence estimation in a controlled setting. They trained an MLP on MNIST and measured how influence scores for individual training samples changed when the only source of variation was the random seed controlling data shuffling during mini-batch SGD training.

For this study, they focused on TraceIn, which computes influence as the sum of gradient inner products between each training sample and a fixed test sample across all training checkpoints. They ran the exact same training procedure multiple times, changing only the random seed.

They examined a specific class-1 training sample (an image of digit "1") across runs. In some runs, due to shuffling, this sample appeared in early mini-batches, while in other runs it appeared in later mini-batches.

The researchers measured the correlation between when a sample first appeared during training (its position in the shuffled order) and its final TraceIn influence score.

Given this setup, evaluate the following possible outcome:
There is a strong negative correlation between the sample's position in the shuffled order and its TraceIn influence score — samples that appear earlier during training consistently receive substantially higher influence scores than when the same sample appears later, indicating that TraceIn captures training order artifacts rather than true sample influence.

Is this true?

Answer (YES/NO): YES